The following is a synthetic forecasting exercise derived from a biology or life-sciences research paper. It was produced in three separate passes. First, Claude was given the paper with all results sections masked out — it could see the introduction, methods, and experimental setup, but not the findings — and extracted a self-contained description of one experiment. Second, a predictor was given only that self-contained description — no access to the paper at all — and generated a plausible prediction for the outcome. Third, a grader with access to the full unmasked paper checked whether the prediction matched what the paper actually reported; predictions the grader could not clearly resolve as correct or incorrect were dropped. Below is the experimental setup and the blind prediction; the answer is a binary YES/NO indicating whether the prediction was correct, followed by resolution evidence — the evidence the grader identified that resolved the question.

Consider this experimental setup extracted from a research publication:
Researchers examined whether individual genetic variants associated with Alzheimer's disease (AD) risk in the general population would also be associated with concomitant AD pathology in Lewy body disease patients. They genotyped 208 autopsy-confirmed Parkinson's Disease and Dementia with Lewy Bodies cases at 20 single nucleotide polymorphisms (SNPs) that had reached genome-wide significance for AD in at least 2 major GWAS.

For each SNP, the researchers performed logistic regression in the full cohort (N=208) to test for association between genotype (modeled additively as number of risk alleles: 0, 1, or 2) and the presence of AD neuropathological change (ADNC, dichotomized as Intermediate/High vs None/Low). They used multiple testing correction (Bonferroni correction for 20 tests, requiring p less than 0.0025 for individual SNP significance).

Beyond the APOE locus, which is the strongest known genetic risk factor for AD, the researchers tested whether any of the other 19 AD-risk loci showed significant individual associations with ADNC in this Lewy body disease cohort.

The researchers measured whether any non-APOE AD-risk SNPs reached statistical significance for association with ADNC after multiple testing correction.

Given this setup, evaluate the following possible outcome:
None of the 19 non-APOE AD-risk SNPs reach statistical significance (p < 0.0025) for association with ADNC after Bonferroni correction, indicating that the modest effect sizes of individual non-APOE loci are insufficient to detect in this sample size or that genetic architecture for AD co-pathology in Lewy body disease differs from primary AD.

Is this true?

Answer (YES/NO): YES